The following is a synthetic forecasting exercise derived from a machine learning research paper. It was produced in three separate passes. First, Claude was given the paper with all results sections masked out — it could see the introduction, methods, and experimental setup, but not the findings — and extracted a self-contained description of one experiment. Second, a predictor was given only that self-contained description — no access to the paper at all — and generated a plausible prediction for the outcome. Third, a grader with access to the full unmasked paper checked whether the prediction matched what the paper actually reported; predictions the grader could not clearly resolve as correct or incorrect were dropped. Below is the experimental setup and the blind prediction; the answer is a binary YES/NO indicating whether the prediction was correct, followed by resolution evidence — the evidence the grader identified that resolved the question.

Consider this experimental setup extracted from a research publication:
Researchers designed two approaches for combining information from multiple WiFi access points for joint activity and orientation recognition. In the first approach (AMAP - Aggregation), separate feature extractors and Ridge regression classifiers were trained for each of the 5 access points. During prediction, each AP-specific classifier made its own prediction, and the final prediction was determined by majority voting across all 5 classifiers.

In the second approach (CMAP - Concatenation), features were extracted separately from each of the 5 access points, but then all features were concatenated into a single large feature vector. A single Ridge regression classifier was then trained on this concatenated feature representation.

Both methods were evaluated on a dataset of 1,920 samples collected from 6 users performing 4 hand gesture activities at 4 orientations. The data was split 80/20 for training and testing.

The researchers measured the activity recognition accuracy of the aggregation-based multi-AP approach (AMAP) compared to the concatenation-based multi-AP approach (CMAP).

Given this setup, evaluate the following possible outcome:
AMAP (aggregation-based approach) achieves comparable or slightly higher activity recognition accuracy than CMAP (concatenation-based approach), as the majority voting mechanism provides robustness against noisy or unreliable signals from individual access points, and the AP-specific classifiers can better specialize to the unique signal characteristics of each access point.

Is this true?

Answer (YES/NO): NO